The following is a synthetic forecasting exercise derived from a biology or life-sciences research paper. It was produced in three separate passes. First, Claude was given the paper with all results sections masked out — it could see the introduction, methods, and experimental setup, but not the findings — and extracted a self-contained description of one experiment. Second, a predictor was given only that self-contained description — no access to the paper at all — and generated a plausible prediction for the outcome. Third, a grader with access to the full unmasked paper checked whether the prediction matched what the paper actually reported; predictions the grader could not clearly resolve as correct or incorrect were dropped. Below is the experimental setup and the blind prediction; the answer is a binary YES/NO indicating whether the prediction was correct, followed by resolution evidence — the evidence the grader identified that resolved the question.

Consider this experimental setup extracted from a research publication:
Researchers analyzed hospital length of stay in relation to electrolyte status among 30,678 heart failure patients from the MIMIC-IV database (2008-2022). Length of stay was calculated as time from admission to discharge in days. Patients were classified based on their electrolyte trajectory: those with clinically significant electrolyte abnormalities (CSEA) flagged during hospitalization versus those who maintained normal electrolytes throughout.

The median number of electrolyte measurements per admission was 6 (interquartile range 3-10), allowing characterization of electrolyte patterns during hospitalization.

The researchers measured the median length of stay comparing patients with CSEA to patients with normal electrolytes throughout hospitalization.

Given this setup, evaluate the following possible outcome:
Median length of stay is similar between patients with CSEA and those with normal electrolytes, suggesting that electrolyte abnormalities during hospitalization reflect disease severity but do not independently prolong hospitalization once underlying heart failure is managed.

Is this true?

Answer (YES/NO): NO